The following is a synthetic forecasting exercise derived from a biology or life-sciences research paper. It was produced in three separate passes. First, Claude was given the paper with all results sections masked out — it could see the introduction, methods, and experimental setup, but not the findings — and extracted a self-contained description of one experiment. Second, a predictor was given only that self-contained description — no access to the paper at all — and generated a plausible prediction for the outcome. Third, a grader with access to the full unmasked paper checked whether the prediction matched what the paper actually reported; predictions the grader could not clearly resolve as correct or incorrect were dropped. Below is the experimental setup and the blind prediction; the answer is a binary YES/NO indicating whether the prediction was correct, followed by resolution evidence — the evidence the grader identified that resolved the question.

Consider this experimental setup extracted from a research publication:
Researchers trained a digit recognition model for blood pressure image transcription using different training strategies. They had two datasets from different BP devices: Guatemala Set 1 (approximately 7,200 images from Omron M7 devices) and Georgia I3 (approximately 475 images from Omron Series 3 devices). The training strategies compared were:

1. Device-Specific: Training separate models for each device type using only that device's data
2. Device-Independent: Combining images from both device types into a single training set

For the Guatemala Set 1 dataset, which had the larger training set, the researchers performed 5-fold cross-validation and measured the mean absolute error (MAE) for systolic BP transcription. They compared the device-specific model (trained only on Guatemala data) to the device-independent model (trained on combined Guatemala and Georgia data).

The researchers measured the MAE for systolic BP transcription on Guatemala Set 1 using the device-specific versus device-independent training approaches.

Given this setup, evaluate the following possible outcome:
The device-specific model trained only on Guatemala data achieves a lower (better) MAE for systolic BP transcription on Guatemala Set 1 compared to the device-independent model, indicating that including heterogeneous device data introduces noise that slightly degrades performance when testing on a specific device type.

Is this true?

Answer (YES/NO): NO